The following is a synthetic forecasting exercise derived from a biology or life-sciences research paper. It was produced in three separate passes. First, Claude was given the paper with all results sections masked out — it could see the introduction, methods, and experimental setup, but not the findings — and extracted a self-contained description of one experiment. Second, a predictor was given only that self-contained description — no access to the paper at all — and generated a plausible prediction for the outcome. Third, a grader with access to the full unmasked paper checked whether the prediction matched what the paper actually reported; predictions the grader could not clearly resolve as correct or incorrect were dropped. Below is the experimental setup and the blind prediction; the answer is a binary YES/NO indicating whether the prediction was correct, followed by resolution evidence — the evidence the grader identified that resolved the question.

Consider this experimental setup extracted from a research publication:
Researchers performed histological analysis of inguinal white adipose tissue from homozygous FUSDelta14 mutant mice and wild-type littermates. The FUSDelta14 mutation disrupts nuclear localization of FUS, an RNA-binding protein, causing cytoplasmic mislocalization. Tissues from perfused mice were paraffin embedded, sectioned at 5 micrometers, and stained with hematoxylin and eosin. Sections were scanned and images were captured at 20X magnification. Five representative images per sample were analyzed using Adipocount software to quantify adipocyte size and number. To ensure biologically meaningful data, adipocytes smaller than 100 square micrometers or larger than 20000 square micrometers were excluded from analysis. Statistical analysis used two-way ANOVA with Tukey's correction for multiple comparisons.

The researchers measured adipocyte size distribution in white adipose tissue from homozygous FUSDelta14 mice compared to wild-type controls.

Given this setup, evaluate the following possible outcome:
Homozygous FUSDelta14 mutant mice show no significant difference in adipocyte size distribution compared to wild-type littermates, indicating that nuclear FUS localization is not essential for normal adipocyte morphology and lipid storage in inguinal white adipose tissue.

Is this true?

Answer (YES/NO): NO